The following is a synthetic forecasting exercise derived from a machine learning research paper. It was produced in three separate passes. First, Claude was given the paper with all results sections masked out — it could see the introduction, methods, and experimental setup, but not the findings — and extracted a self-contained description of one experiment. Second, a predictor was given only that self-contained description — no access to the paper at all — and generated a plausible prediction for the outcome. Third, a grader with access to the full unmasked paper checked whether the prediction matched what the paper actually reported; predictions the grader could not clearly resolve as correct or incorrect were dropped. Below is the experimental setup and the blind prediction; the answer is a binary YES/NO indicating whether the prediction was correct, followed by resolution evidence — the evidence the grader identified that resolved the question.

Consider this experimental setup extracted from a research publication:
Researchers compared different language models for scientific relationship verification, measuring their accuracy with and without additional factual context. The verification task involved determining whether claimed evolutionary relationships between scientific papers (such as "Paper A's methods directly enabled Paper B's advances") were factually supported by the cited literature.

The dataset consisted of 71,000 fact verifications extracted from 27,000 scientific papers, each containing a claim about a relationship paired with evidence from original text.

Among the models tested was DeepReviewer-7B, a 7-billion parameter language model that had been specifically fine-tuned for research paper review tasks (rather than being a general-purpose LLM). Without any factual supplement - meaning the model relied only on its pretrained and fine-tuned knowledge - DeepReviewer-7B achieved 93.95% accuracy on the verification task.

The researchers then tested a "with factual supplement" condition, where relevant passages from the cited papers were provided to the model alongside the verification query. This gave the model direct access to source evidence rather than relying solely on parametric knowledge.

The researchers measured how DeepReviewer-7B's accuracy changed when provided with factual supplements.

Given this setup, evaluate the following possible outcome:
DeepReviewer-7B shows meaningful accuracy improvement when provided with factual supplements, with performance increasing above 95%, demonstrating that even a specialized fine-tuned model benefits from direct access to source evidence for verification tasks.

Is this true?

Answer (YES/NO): YES